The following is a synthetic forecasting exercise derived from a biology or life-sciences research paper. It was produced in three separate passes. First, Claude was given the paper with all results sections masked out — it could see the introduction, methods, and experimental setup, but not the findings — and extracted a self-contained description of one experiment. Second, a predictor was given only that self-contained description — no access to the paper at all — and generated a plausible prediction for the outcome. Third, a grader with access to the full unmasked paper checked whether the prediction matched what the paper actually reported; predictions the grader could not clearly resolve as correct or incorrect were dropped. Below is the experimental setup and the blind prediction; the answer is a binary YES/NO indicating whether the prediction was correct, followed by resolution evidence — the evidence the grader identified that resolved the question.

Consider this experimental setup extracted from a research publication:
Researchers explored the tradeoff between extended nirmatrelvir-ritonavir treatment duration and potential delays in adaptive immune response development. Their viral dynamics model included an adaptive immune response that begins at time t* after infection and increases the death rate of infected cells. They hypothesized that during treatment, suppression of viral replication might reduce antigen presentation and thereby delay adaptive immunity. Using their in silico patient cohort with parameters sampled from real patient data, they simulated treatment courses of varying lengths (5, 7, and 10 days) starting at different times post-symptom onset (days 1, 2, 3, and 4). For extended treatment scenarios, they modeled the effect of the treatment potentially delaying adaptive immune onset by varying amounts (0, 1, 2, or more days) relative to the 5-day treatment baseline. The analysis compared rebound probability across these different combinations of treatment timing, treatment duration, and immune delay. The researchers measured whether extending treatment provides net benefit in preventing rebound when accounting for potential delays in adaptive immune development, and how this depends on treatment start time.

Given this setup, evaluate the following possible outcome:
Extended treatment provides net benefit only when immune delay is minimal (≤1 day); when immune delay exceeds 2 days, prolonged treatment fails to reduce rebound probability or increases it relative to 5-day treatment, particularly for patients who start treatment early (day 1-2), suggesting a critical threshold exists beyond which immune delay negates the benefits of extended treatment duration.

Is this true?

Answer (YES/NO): NO